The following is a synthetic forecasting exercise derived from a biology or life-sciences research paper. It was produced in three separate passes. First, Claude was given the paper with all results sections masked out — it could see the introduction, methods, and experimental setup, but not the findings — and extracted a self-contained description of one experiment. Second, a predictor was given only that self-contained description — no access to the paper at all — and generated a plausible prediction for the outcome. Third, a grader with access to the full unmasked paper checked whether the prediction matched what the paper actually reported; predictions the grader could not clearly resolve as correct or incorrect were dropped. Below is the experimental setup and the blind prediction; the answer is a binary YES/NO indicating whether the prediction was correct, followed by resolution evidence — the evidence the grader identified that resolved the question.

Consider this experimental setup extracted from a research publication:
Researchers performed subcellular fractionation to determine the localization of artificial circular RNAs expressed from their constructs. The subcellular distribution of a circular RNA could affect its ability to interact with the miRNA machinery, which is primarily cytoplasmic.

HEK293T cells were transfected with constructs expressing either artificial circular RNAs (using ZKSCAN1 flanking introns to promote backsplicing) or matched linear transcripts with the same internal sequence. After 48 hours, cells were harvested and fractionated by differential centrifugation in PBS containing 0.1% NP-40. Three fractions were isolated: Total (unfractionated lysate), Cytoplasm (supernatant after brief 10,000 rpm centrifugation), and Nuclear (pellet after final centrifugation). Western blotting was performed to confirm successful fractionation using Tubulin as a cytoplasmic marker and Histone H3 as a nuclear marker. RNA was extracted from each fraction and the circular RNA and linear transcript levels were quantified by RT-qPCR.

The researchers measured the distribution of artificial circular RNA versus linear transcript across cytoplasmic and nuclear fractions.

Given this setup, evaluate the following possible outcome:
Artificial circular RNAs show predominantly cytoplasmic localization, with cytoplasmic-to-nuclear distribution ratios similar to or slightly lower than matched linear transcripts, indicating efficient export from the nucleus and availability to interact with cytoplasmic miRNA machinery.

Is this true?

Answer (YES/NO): YES